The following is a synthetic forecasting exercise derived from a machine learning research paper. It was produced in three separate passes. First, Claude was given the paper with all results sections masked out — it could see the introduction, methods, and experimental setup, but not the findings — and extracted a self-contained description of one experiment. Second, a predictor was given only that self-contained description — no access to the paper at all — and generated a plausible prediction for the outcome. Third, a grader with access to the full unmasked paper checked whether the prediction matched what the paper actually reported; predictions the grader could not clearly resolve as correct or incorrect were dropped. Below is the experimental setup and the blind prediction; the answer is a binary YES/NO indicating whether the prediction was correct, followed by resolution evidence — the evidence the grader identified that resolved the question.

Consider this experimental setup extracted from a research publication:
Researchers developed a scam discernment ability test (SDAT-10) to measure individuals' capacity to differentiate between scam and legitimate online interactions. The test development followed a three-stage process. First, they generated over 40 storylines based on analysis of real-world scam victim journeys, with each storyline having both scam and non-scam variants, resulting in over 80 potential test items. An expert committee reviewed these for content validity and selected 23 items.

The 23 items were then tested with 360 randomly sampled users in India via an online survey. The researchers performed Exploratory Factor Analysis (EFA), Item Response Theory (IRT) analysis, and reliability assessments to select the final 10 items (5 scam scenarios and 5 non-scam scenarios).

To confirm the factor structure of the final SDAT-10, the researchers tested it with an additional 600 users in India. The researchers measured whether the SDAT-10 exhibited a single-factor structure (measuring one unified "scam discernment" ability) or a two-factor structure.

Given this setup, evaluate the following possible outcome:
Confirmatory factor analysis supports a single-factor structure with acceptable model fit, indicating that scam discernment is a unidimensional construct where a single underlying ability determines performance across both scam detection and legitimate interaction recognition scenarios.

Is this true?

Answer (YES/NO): NO